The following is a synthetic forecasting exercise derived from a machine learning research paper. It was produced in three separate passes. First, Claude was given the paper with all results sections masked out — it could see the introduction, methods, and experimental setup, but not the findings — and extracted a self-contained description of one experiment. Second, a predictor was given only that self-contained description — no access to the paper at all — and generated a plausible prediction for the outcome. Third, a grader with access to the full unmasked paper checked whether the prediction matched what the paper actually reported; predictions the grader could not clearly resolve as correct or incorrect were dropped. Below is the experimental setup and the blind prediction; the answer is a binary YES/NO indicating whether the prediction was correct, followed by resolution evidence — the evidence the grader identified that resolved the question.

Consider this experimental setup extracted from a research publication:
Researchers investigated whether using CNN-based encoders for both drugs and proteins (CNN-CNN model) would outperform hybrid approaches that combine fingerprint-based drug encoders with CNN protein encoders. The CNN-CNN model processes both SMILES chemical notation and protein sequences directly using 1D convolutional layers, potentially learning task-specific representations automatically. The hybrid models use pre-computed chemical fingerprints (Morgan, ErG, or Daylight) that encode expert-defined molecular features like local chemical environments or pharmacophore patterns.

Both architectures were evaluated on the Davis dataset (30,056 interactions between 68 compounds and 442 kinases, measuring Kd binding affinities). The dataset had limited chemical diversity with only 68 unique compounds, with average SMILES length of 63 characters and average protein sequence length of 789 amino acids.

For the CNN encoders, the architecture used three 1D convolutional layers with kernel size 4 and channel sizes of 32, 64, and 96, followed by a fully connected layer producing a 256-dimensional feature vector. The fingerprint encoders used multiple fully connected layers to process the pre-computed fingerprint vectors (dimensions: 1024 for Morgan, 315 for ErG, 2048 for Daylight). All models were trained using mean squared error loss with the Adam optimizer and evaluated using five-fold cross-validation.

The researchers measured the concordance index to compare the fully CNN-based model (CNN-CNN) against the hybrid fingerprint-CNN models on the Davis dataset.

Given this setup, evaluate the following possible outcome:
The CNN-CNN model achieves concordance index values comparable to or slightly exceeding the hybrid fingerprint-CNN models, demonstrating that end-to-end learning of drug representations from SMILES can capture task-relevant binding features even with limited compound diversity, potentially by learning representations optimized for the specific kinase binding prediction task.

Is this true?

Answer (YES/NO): YES